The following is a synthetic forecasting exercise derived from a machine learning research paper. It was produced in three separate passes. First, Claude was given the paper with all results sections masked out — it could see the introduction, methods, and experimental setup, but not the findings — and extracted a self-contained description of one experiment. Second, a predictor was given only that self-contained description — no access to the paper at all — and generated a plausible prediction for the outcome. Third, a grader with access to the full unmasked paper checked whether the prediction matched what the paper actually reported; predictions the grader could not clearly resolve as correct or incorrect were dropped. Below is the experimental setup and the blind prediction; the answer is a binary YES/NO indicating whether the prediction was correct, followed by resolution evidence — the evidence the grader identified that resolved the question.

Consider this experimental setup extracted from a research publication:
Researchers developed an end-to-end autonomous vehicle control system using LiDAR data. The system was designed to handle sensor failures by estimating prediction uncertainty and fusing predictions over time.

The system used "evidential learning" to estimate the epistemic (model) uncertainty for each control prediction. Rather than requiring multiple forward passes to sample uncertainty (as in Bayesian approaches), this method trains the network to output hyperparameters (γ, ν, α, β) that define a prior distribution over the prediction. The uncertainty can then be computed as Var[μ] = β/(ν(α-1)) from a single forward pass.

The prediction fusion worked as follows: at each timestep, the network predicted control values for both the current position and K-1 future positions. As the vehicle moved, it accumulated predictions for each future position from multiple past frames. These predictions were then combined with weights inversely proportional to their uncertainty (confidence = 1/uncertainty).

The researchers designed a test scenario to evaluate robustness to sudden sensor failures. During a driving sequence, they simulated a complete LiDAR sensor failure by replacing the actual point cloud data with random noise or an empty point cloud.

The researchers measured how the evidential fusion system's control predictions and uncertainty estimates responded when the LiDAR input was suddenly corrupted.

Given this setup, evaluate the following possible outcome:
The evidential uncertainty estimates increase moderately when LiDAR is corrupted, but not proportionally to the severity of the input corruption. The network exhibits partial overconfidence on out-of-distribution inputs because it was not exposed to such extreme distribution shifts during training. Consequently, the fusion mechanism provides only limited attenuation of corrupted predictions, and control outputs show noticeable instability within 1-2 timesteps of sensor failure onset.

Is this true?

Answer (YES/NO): NO